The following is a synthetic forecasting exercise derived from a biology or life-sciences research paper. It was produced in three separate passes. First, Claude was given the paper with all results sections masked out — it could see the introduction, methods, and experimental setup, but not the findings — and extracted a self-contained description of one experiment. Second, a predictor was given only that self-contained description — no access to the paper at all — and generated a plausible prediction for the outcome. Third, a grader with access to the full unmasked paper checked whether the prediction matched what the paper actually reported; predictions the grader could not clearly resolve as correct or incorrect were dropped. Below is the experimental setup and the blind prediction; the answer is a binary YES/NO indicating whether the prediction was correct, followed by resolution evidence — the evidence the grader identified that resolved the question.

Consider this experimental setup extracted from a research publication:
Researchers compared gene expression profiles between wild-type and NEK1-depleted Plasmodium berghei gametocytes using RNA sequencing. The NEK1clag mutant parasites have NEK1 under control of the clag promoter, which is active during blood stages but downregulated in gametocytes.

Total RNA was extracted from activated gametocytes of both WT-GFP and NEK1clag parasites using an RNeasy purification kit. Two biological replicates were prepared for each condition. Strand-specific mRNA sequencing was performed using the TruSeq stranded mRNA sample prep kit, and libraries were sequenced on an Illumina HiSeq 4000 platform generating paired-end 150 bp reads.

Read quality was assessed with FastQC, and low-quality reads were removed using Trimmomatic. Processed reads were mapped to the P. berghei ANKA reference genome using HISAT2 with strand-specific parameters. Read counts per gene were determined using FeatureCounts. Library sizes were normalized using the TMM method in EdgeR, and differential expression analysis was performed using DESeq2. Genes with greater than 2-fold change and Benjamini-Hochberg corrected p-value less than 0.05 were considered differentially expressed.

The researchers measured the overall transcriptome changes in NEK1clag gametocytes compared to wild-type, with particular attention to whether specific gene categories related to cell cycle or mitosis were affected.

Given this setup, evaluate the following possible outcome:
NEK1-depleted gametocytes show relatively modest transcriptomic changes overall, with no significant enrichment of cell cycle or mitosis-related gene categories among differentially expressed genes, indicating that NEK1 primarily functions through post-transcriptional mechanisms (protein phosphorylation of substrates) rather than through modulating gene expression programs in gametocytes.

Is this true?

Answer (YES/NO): YES